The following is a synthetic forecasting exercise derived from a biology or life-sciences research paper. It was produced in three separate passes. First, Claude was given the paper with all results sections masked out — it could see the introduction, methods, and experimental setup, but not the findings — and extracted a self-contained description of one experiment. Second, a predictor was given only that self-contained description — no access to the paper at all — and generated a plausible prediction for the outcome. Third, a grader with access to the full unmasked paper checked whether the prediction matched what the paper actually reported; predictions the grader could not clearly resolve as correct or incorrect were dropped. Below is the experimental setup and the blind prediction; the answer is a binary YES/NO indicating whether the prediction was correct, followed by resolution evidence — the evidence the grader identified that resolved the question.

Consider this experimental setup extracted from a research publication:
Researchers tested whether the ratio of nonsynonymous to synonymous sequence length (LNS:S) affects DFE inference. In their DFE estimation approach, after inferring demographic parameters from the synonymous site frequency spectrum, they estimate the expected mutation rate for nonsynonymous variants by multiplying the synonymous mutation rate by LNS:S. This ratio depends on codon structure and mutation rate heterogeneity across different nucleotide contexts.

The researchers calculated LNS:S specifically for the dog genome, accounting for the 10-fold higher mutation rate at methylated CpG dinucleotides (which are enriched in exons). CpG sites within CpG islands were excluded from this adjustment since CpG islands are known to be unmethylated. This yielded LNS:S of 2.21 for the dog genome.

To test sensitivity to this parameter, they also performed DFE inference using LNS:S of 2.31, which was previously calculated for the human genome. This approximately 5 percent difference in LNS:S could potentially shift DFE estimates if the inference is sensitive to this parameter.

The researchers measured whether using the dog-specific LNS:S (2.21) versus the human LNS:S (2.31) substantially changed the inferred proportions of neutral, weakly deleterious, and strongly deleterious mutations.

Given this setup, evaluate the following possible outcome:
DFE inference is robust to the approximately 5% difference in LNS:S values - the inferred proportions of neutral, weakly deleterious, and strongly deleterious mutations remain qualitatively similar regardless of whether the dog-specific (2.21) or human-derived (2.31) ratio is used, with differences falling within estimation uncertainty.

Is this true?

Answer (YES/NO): YES